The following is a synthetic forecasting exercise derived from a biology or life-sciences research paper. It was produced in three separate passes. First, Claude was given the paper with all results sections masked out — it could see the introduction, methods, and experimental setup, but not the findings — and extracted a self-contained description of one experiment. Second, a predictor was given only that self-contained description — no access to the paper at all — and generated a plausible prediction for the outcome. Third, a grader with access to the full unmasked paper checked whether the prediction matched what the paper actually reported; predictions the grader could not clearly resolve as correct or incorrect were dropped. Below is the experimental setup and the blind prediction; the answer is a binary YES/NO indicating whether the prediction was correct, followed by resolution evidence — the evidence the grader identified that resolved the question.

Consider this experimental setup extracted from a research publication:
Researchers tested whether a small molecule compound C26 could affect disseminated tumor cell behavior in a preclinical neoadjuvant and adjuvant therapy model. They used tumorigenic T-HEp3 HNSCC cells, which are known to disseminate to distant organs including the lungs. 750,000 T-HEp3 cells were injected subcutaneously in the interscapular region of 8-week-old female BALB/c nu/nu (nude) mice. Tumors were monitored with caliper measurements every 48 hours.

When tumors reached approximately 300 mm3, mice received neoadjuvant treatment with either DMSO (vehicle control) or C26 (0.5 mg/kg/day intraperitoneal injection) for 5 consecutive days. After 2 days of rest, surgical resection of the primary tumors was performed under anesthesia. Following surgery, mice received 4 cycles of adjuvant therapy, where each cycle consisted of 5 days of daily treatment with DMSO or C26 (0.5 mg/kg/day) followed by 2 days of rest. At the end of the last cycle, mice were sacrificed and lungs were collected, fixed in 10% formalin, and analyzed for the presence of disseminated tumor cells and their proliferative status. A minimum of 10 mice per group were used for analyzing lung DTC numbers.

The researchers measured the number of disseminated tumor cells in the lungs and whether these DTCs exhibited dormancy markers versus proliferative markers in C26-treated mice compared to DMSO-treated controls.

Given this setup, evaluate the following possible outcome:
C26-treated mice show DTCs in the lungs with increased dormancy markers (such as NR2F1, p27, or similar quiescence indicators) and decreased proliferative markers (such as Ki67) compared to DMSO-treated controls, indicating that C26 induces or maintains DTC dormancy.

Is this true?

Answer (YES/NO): YES